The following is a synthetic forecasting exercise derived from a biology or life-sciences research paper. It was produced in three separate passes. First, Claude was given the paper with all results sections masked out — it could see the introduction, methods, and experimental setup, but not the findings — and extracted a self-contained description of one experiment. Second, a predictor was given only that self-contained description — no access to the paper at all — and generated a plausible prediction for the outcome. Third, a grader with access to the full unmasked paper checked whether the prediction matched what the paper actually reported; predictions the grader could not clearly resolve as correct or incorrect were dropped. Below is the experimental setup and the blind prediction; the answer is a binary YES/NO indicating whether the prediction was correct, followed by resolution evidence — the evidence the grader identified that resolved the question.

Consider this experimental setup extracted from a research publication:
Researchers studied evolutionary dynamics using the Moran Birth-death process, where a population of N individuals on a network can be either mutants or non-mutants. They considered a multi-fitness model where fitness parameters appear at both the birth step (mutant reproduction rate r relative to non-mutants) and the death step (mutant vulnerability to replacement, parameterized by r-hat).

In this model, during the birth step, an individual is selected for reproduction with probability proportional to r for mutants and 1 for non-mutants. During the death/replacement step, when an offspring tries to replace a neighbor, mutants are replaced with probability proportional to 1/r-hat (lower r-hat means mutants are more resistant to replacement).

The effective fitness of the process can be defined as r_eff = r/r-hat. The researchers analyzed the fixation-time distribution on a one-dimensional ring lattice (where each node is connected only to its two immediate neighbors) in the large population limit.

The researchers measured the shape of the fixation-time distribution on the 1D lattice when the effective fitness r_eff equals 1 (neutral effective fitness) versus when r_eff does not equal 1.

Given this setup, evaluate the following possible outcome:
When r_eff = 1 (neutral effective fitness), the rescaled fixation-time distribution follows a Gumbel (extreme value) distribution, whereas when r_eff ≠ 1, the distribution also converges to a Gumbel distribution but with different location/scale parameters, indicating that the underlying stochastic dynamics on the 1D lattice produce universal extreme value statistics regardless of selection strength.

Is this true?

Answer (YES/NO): NO